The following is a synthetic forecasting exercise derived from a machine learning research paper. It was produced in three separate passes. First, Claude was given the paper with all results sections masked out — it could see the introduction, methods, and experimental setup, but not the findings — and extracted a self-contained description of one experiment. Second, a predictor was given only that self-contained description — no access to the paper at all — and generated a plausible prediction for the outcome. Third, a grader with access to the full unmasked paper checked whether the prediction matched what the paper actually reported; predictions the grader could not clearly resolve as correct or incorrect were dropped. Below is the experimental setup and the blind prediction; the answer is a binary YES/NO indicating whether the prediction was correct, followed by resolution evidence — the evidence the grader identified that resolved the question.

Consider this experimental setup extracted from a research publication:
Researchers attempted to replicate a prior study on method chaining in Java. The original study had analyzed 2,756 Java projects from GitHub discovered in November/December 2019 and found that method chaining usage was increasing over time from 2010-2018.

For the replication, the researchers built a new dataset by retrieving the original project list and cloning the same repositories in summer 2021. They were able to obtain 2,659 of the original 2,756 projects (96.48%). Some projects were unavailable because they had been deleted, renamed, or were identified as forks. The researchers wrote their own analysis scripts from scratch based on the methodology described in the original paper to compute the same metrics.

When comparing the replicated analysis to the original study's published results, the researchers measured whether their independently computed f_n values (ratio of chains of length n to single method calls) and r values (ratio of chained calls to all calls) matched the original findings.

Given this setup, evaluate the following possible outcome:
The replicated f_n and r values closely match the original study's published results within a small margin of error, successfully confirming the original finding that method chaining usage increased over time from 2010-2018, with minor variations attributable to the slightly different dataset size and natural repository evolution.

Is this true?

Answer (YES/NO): NO